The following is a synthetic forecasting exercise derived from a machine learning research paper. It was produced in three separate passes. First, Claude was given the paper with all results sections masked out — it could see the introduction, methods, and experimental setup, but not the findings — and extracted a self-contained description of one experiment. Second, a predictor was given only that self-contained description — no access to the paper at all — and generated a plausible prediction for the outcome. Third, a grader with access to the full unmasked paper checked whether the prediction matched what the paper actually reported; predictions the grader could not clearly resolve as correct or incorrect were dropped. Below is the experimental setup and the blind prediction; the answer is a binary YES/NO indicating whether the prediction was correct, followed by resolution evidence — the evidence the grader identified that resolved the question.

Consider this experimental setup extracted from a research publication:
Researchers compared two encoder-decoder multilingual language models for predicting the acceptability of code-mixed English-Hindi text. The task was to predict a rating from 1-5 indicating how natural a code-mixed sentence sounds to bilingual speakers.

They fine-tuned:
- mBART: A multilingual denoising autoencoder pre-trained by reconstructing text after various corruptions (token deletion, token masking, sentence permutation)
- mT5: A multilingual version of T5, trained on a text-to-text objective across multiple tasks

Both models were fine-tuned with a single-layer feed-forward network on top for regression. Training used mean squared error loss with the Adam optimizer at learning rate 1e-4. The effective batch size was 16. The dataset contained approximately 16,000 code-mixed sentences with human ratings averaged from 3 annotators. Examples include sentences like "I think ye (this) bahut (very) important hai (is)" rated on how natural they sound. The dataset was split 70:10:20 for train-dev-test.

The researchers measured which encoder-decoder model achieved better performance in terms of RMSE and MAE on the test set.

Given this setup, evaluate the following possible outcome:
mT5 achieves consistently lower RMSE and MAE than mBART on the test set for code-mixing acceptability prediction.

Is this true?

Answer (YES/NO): NO